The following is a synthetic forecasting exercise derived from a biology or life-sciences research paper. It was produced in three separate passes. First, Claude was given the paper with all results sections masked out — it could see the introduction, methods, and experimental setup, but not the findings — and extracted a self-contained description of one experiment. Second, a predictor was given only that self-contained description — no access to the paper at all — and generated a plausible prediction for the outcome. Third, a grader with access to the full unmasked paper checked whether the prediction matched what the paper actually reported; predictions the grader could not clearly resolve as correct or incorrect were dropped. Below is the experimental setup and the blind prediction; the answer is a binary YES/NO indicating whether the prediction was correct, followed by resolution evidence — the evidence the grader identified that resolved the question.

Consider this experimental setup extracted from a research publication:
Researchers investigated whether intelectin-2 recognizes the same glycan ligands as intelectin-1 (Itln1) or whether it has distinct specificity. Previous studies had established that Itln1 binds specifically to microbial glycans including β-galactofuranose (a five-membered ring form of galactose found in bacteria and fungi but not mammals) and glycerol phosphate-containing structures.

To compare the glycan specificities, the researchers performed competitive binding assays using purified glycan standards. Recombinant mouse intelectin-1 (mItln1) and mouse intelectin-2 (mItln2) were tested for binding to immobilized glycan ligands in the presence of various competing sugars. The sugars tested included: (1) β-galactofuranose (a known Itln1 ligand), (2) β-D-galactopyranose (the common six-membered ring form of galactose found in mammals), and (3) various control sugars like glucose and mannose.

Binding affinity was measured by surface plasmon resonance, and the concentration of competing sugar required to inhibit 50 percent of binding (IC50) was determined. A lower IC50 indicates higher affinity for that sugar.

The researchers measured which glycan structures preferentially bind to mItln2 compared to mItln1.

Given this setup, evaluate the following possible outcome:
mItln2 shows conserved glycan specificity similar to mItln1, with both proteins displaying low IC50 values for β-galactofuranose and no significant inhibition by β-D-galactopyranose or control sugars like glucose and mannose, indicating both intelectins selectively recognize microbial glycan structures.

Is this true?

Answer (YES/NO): NO